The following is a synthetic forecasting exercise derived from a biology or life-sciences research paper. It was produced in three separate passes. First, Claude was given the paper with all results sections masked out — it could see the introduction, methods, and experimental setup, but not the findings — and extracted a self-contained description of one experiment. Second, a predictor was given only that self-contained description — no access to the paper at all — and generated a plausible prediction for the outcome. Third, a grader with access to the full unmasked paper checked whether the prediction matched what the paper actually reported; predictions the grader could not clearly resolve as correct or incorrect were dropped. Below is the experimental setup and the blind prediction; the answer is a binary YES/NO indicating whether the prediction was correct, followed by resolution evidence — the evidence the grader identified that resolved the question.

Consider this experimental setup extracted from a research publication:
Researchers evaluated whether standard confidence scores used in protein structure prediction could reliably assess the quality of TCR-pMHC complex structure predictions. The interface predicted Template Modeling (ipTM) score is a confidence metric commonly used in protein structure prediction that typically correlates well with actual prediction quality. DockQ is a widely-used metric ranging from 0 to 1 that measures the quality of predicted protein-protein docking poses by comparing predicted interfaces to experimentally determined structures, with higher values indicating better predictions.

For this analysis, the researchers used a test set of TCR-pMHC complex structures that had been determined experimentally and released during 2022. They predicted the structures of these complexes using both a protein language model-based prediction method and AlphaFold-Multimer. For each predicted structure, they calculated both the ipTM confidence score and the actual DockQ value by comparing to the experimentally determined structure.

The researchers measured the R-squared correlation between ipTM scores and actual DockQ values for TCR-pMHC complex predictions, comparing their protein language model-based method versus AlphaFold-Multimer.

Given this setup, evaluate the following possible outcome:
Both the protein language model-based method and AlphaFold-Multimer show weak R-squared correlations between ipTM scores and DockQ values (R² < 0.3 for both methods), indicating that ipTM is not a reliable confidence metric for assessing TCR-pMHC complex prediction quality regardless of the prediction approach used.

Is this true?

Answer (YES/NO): YES